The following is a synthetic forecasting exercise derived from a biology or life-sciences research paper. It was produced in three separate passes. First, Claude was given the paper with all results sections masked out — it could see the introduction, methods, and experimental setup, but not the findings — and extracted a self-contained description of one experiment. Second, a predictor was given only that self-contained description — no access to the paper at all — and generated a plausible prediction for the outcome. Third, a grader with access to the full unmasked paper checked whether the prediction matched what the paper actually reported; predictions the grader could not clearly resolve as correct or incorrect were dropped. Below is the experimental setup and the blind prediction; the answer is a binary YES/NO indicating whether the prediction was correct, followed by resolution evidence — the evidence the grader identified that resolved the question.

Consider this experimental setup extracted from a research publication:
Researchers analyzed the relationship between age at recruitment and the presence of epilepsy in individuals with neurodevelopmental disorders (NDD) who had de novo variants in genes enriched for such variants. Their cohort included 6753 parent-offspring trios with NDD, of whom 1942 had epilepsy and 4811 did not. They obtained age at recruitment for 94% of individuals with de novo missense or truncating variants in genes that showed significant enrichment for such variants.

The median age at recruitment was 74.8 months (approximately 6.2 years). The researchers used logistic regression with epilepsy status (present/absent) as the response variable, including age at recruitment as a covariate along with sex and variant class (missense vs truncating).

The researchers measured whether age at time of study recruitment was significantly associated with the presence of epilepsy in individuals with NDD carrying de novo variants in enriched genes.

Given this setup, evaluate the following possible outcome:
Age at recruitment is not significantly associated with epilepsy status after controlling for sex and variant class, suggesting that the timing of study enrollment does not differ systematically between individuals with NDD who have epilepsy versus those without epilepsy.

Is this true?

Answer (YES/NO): NO